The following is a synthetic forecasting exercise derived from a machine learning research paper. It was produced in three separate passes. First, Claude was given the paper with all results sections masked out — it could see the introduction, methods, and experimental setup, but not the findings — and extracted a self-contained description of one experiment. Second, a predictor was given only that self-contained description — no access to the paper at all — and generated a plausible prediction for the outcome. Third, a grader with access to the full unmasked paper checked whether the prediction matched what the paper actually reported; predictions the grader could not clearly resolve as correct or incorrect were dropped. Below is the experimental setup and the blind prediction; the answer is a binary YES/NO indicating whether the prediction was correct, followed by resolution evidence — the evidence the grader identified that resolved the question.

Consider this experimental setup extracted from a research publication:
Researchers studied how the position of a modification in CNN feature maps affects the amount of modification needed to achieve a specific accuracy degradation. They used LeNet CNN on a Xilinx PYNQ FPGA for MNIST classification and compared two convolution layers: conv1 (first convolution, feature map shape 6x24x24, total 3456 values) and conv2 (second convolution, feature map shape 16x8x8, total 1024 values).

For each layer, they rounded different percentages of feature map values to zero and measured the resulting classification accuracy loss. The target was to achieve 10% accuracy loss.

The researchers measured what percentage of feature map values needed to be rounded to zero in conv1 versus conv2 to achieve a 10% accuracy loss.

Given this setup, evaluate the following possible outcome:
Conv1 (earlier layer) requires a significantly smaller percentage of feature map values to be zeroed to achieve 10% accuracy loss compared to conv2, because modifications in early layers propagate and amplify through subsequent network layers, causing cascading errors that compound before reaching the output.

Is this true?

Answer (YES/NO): YES